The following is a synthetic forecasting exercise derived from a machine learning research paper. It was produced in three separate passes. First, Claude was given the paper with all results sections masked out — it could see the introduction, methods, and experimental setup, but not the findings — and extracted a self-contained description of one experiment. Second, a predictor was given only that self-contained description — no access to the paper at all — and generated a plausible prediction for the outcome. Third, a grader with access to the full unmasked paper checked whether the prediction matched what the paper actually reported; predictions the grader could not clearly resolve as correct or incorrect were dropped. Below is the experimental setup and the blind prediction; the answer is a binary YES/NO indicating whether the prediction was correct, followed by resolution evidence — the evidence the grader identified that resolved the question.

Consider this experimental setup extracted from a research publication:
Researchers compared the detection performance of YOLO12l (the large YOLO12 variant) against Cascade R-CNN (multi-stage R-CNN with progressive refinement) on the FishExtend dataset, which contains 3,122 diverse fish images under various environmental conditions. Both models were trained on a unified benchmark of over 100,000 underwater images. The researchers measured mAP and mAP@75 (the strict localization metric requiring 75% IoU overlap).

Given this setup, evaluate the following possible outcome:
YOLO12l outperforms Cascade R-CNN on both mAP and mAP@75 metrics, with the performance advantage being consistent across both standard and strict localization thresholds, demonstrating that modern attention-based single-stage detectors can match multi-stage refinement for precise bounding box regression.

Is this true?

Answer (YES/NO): YES